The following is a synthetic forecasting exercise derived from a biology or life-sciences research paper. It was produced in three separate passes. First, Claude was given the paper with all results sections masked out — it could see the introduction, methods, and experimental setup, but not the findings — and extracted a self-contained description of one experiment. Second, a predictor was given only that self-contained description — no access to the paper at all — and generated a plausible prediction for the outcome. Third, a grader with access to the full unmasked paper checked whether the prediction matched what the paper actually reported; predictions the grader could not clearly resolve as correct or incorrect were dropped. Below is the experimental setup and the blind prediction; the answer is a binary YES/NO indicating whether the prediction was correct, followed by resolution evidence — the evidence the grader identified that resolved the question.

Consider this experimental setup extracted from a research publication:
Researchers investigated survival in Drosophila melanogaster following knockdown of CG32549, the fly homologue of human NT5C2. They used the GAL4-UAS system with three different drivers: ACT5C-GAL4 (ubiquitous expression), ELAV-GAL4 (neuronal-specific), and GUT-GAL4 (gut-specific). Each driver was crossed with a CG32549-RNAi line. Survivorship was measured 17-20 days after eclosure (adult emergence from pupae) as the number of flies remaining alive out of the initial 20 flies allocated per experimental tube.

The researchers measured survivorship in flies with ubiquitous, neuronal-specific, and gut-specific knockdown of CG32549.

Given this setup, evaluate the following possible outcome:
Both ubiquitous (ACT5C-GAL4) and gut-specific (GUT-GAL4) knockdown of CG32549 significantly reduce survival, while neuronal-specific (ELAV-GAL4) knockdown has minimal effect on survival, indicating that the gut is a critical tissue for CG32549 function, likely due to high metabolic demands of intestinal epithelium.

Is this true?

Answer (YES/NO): NO